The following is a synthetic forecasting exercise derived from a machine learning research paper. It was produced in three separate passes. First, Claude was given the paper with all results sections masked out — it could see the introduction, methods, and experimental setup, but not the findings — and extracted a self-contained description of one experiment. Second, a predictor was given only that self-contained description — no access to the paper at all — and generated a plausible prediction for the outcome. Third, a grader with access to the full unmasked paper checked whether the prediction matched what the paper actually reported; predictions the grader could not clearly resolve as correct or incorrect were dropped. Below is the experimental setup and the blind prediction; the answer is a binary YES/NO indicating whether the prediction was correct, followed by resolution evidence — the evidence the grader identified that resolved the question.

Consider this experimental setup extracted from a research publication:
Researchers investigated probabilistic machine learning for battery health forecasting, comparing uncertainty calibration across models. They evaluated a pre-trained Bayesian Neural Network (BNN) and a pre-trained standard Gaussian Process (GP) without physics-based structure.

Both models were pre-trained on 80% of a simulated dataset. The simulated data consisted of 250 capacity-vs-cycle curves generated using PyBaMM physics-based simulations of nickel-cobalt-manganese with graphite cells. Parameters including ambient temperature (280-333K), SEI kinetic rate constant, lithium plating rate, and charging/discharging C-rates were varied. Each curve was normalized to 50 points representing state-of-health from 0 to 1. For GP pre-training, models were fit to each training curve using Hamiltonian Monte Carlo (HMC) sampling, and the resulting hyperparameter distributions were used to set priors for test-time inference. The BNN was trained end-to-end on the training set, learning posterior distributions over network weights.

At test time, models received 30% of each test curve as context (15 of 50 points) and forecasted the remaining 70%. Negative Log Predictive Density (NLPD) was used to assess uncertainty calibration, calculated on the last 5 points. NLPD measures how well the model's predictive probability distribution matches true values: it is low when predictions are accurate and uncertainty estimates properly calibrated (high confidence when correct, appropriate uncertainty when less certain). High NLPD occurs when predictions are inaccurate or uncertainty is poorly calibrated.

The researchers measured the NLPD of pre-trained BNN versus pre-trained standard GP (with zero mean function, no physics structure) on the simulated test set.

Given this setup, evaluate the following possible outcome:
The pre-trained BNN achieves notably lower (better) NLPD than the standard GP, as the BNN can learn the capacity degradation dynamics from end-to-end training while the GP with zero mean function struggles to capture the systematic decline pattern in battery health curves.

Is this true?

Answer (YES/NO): YES